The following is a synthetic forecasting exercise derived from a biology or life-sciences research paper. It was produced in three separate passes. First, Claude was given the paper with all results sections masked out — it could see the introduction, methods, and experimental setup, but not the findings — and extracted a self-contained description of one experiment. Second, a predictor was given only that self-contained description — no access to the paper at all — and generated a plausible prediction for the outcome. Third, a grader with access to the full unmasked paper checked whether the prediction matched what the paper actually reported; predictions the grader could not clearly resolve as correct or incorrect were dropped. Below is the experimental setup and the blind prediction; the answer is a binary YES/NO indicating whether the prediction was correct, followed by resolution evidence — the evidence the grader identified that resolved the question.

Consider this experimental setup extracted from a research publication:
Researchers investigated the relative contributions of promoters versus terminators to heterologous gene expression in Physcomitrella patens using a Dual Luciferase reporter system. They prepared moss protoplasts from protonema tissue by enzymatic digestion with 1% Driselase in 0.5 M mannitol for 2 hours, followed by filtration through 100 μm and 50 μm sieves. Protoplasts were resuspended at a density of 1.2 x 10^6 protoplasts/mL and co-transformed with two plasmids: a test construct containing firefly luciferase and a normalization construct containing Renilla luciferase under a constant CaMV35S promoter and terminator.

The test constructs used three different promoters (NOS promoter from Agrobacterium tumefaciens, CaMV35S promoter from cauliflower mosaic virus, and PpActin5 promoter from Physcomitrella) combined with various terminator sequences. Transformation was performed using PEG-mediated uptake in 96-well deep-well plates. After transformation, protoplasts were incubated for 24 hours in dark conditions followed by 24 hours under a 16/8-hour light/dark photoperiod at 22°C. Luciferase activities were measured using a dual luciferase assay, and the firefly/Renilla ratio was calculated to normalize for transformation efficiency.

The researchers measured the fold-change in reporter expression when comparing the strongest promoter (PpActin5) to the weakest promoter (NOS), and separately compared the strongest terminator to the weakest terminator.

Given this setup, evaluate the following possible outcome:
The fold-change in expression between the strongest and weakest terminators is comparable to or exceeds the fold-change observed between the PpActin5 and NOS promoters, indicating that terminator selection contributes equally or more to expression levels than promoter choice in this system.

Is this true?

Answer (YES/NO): NO